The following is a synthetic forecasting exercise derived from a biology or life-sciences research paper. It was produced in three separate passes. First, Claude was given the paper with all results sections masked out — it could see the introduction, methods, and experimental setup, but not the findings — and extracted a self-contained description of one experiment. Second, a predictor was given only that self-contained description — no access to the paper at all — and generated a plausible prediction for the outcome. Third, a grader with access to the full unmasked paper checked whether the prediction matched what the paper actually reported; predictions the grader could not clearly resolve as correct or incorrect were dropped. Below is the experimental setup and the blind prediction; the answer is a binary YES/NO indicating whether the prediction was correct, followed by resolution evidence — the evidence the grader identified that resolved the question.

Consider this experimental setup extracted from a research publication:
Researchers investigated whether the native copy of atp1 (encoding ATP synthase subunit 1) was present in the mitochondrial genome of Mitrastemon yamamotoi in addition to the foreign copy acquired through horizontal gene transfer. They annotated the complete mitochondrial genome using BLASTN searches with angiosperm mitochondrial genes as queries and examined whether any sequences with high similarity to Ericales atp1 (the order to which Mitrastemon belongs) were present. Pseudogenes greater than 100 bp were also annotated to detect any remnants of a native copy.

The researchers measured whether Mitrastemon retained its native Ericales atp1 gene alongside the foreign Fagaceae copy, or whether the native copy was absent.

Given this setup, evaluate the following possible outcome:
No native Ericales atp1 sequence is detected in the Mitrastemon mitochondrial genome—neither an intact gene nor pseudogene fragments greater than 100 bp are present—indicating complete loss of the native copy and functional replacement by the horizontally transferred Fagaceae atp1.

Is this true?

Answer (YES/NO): YES